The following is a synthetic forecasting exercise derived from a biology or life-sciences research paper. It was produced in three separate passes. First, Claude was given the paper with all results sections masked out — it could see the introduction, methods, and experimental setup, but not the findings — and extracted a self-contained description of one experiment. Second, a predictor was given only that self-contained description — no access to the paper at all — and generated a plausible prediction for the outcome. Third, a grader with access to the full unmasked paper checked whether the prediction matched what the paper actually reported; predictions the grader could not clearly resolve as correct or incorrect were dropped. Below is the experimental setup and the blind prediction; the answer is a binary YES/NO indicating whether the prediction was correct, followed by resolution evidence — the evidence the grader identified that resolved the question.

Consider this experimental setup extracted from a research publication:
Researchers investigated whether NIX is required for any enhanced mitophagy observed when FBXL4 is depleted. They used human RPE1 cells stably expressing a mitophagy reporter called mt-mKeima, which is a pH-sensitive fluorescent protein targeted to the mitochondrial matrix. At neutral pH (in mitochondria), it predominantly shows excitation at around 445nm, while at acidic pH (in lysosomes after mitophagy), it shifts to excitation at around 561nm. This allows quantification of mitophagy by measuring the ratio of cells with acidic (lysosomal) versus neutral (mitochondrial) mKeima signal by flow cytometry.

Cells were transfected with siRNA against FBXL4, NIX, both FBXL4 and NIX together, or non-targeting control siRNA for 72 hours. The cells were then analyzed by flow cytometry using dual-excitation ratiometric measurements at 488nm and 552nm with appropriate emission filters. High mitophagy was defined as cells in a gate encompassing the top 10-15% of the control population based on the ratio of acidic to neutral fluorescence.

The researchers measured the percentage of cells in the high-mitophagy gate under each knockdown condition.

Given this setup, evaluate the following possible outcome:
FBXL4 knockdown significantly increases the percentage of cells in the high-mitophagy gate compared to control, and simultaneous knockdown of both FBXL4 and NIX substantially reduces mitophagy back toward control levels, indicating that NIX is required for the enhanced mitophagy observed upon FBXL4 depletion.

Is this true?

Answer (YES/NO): YES